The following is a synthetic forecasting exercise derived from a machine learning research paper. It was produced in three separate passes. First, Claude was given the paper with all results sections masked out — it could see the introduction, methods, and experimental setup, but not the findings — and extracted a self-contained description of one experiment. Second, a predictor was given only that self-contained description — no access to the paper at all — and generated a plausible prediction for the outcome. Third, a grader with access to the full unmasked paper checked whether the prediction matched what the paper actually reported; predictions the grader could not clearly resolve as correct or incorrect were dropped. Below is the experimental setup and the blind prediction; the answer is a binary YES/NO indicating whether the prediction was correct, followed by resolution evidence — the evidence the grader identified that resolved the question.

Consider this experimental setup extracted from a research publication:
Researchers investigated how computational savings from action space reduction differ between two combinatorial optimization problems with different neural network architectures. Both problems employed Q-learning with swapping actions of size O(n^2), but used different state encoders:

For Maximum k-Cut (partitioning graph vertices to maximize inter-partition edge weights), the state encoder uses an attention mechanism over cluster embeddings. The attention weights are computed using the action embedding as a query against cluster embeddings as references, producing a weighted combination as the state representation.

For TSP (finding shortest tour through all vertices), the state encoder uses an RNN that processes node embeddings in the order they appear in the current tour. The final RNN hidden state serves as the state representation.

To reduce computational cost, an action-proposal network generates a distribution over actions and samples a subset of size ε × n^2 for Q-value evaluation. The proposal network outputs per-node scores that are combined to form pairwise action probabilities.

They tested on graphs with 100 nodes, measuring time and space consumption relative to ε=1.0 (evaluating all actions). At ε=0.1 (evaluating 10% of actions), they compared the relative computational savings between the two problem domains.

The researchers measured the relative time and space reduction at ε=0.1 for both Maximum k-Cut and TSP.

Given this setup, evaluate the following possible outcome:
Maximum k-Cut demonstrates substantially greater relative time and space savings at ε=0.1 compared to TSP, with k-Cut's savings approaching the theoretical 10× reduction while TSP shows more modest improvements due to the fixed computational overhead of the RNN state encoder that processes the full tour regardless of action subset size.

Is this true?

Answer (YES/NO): NO